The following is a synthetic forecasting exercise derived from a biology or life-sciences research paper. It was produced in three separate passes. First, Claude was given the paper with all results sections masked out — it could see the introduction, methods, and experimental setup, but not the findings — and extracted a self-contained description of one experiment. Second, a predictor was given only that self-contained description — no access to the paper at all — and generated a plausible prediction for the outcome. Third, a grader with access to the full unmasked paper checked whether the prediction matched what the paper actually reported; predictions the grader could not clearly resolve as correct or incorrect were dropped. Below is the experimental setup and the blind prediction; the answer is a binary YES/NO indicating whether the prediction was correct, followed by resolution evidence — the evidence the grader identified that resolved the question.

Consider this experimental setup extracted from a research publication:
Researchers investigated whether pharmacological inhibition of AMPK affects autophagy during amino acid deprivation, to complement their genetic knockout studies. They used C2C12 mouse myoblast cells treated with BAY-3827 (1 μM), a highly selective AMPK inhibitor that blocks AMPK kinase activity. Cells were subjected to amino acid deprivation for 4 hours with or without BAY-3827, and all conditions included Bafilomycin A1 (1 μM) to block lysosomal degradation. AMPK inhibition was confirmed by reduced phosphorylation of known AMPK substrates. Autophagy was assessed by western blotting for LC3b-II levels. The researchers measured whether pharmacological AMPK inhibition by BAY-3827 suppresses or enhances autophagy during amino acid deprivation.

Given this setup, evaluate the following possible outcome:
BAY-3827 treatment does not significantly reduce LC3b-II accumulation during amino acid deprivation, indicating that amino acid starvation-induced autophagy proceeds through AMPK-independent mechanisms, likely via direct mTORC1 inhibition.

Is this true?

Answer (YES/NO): YES